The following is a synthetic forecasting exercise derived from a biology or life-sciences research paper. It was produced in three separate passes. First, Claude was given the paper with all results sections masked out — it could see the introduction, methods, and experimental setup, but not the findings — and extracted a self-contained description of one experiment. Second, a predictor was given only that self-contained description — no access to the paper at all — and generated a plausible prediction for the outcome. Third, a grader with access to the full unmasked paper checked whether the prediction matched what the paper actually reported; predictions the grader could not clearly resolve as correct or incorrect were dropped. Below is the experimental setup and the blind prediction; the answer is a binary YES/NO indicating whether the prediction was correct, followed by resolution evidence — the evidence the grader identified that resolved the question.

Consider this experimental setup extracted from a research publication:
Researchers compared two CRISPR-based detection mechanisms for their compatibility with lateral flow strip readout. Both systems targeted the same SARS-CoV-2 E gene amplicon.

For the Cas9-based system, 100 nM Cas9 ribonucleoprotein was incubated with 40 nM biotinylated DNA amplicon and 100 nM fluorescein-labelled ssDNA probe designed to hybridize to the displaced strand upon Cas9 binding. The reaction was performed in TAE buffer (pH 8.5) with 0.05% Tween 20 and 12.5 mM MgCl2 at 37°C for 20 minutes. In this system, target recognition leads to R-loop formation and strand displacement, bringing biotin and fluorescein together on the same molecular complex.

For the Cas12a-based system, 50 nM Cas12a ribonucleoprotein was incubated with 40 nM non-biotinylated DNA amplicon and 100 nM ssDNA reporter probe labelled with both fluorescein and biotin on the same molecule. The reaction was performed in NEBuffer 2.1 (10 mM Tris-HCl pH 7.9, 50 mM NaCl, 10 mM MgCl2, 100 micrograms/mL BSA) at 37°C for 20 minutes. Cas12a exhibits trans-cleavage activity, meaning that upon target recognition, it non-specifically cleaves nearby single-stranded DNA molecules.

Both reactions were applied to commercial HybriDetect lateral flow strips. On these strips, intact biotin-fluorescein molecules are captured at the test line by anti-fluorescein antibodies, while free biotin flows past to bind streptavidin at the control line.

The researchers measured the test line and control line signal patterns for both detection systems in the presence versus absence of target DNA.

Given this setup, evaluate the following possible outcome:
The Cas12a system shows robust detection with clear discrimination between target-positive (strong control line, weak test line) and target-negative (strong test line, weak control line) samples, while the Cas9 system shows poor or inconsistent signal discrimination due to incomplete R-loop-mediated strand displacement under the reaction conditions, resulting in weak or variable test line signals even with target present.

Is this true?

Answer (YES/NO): NO